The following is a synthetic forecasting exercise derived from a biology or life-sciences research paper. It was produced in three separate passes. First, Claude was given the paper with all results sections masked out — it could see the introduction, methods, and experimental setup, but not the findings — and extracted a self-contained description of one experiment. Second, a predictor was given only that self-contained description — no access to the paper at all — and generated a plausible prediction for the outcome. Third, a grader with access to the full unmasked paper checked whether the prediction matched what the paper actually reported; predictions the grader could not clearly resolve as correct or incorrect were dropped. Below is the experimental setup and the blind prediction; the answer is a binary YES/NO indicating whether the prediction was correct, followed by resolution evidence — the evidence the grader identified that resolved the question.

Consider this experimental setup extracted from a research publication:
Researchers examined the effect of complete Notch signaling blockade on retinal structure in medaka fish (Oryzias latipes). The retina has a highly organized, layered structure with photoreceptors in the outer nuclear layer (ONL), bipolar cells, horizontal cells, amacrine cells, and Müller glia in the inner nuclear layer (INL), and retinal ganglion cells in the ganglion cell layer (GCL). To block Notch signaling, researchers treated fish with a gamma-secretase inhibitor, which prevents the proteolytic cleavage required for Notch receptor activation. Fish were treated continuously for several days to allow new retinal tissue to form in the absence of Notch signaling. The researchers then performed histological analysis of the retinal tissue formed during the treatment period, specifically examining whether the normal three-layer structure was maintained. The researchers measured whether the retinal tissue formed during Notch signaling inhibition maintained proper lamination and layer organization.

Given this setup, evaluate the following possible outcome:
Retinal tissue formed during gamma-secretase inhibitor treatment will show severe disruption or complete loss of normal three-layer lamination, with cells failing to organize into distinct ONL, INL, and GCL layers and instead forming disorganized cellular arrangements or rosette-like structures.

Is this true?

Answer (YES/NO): NO